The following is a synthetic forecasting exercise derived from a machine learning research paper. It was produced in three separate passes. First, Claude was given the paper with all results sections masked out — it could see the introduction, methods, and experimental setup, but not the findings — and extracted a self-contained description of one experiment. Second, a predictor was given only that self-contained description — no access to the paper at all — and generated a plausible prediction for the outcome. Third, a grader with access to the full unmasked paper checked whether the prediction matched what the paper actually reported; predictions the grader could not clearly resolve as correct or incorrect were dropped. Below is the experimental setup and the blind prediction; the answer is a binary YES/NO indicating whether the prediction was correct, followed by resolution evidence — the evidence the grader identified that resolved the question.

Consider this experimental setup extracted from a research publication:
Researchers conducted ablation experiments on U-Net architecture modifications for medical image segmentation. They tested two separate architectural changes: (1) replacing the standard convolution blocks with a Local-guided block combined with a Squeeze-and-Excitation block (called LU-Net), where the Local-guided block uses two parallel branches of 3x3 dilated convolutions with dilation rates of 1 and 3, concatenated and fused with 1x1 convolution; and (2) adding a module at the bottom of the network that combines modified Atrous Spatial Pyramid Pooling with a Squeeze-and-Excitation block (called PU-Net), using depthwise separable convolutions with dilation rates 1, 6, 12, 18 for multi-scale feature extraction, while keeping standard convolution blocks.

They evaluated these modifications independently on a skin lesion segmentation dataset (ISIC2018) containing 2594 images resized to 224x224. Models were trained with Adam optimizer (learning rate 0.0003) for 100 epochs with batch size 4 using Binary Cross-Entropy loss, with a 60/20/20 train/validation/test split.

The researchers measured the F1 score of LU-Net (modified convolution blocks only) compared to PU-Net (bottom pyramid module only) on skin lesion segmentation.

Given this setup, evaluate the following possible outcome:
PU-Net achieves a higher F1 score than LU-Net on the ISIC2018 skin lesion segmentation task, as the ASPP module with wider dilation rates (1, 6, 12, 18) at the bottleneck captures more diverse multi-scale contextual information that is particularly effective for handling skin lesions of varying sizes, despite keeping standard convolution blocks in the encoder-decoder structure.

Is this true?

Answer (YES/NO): NO